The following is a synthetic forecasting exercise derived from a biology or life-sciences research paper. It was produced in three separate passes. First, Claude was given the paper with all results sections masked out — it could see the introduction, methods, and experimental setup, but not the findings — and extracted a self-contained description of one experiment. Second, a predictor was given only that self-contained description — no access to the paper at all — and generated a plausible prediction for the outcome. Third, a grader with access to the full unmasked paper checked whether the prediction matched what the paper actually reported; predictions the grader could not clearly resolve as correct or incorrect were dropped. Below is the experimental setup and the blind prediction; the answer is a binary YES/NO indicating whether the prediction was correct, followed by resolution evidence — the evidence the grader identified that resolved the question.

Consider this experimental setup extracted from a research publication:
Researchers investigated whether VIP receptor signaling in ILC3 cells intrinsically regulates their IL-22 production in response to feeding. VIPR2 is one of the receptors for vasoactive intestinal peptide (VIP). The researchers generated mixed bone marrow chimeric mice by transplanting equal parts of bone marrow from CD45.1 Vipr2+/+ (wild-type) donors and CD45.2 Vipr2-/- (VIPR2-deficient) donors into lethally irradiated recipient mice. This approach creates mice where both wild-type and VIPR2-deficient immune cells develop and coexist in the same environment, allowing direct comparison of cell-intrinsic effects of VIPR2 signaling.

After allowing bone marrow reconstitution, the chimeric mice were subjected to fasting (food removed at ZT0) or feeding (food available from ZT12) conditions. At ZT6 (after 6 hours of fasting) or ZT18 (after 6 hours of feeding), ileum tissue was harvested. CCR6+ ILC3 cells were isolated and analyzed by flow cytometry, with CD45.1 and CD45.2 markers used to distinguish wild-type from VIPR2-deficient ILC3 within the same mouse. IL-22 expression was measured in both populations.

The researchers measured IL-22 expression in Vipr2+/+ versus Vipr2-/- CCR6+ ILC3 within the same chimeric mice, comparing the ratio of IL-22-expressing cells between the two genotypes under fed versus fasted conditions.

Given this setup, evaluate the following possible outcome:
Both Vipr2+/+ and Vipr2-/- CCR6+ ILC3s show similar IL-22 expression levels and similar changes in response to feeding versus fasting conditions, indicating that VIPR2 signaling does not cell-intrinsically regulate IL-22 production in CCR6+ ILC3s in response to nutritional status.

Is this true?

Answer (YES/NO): NO